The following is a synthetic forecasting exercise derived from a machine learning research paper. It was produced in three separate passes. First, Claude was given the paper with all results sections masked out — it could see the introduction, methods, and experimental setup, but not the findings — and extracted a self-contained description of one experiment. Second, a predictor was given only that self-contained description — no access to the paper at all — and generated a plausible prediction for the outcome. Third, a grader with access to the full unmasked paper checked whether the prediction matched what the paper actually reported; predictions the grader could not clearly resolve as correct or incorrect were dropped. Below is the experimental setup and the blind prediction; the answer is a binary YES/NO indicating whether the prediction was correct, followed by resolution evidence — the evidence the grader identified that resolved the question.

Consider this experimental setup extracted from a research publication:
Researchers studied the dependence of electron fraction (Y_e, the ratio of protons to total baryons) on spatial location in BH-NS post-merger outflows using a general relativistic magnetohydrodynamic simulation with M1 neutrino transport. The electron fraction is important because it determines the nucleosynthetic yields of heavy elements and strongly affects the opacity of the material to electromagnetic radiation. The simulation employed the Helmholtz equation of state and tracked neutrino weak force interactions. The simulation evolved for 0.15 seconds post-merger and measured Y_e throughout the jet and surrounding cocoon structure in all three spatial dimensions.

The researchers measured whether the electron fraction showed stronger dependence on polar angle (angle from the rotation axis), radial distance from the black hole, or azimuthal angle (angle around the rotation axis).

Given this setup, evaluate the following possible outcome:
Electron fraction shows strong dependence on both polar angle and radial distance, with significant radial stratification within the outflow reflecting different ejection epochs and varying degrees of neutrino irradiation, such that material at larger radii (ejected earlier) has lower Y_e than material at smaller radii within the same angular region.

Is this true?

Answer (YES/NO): NO